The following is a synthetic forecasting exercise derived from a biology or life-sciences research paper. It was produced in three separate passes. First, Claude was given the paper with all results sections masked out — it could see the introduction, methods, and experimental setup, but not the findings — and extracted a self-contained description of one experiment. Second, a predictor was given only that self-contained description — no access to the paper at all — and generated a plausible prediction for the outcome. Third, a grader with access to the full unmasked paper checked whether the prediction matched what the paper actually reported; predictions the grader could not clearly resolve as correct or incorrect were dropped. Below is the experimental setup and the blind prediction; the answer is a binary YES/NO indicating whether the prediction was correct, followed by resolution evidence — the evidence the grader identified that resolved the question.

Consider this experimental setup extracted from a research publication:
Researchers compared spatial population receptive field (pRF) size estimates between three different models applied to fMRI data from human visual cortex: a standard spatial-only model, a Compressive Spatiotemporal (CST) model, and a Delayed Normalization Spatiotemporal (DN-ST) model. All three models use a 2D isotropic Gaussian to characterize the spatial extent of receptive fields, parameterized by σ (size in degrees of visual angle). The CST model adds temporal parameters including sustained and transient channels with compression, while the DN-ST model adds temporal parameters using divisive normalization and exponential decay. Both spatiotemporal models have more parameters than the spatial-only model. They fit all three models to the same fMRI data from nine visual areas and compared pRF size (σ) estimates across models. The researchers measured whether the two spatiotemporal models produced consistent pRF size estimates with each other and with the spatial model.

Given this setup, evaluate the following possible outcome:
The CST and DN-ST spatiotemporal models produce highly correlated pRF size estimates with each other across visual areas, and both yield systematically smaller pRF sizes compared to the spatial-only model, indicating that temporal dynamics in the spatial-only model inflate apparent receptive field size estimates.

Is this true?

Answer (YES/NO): NO